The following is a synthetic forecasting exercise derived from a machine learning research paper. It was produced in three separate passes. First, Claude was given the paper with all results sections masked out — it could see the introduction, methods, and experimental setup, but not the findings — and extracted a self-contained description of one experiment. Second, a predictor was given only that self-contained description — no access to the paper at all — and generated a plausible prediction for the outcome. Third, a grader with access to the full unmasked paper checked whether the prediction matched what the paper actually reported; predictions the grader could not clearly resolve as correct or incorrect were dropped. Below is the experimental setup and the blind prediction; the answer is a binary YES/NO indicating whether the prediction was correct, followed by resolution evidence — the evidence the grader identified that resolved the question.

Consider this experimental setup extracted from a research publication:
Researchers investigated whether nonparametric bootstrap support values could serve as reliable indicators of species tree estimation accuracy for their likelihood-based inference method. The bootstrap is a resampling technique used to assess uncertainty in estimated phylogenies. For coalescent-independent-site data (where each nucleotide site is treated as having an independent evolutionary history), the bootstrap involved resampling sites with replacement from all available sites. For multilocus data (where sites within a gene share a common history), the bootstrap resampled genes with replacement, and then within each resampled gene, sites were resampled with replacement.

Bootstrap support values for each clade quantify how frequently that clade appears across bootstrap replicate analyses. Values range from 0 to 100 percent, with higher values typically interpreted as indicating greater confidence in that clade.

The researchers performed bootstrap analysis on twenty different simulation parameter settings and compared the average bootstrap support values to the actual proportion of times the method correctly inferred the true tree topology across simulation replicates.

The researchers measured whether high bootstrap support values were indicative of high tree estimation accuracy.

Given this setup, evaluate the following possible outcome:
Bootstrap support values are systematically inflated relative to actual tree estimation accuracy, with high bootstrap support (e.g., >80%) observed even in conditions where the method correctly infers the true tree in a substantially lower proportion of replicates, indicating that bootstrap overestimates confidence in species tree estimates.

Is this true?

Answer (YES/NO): NO